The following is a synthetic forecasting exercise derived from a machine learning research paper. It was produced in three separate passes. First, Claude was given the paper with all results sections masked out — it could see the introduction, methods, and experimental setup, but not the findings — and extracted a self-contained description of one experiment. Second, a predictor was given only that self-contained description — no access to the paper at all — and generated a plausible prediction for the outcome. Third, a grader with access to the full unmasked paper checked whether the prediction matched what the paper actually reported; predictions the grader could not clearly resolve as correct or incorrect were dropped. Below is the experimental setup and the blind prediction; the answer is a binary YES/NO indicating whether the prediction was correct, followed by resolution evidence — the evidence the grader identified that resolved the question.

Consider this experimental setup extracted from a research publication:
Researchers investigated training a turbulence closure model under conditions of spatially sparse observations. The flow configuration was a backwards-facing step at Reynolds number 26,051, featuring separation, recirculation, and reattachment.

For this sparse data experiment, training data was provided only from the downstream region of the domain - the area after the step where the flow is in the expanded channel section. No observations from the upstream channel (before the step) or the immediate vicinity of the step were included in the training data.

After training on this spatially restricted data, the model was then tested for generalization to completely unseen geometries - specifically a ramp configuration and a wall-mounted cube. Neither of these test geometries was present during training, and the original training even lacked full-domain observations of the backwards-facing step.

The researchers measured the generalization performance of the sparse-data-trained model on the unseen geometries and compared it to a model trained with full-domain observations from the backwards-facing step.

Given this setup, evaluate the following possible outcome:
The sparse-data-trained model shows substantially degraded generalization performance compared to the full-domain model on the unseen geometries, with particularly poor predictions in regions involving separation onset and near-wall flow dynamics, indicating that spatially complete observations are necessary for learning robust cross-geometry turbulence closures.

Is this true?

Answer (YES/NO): NO